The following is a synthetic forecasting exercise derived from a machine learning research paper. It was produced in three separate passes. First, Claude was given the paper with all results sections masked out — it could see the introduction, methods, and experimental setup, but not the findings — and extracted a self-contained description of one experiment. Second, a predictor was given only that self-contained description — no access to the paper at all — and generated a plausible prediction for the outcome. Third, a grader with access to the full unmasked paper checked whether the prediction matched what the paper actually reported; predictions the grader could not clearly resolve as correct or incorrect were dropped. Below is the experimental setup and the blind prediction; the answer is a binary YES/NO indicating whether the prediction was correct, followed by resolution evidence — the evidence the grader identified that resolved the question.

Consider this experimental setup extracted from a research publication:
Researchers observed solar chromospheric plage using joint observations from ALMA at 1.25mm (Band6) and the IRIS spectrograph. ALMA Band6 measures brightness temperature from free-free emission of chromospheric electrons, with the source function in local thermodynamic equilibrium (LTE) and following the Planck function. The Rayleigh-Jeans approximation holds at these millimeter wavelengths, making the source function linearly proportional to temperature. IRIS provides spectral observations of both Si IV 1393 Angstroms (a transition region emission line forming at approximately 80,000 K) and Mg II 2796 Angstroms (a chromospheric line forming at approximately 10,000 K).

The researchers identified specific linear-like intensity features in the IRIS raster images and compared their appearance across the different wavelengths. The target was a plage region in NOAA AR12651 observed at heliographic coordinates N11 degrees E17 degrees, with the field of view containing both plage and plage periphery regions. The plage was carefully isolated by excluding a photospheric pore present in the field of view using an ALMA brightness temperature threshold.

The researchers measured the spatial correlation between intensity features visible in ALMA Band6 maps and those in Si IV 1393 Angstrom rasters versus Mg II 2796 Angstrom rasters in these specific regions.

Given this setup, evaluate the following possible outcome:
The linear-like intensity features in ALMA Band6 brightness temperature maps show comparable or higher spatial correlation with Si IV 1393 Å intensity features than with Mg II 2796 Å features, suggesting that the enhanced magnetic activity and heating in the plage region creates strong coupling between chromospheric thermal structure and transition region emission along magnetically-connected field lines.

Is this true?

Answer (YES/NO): YES